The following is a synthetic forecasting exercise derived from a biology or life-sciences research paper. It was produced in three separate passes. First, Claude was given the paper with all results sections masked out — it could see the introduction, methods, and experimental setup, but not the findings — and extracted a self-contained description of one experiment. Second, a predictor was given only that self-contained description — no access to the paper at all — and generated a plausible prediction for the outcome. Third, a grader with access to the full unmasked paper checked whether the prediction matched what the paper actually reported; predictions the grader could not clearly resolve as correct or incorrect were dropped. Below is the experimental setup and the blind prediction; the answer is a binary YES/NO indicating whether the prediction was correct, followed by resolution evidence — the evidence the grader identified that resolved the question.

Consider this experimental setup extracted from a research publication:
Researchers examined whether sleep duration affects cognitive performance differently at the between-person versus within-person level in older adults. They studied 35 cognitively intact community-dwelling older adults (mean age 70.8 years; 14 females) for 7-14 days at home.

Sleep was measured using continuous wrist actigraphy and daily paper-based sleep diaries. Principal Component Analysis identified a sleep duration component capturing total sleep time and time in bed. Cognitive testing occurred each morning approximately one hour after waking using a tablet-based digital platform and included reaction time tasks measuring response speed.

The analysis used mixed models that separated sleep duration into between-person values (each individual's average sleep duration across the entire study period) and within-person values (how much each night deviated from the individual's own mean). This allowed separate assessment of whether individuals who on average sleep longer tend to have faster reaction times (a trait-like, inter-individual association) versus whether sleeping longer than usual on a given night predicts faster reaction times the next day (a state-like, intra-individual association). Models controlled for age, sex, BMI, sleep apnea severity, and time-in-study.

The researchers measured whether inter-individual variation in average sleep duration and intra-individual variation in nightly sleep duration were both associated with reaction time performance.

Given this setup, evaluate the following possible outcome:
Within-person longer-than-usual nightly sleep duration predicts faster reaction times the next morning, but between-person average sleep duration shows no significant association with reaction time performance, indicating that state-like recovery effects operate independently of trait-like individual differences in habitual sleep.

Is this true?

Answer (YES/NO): NO